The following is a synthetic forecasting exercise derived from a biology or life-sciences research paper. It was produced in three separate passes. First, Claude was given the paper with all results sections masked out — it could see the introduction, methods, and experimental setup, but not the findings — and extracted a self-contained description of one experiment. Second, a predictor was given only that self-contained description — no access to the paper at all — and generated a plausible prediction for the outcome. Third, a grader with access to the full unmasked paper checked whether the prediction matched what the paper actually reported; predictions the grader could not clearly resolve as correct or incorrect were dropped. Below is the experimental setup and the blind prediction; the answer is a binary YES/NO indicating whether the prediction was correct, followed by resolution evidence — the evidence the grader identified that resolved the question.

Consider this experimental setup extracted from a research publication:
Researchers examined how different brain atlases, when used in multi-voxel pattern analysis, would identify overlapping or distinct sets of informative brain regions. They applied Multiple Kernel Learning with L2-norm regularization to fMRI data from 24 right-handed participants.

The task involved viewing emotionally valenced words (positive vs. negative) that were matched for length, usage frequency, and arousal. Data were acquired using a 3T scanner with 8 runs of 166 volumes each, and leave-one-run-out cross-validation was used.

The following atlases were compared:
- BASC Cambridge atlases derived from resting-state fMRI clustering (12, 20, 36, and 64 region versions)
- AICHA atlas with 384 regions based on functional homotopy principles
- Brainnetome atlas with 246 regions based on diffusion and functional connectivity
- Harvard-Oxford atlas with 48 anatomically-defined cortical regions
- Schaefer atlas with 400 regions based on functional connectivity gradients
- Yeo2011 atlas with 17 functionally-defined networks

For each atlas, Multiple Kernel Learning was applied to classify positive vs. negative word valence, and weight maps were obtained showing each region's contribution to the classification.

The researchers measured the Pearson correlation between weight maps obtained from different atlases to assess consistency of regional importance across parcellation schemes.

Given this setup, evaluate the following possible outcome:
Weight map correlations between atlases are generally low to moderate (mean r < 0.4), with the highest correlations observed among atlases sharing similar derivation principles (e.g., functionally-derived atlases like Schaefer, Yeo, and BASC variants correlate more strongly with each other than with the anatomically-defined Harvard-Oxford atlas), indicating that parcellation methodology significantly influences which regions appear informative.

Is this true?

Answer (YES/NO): NO